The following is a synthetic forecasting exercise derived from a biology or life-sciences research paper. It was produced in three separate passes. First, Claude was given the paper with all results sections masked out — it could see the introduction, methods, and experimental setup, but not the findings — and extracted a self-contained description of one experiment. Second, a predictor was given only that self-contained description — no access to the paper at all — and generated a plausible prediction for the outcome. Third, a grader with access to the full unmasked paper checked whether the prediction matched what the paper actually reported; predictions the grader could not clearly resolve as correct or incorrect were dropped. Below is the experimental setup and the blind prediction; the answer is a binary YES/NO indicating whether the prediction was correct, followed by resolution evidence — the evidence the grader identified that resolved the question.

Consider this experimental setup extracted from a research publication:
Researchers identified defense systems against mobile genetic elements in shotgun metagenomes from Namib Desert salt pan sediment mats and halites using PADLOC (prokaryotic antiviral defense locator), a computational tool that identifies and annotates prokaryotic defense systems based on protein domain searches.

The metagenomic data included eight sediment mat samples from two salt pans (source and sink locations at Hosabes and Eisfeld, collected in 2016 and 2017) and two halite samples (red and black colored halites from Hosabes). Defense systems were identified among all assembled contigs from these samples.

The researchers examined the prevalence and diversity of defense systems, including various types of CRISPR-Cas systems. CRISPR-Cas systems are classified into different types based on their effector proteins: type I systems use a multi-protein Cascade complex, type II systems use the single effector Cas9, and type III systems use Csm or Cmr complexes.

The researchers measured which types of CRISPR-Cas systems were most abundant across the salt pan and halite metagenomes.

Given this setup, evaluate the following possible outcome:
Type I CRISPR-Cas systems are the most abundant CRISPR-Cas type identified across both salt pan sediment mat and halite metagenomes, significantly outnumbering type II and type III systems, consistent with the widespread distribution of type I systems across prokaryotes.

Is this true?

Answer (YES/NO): YES